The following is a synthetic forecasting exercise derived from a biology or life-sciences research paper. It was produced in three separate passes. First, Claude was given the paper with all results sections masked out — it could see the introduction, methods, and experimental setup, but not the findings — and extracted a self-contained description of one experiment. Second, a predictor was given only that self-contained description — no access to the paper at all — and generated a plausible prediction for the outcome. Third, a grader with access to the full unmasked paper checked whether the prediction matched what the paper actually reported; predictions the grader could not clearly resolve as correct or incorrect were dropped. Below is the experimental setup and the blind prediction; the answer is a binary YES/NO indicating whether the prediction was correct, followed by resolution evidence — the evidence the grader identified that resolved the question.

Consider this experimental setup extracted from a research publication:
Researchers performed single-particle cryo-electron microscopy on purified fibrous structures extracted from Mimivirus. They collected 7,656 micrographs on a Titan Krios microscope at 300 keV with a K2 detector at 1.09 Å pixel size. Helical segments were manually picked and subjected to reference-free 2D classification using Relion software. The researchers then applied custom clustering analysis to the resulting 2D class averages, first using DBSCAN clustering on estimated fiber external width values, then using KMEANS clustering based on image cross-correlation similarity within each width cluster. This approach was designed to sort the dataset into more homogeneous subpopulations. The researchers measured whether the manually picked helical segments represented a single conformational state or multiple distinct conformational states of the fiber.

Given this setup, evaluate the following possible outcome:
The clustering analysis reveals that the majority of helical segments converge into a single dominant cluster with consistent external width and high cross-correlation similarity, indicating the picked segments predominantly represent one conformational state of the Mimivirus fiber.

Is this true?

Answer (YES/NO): NO